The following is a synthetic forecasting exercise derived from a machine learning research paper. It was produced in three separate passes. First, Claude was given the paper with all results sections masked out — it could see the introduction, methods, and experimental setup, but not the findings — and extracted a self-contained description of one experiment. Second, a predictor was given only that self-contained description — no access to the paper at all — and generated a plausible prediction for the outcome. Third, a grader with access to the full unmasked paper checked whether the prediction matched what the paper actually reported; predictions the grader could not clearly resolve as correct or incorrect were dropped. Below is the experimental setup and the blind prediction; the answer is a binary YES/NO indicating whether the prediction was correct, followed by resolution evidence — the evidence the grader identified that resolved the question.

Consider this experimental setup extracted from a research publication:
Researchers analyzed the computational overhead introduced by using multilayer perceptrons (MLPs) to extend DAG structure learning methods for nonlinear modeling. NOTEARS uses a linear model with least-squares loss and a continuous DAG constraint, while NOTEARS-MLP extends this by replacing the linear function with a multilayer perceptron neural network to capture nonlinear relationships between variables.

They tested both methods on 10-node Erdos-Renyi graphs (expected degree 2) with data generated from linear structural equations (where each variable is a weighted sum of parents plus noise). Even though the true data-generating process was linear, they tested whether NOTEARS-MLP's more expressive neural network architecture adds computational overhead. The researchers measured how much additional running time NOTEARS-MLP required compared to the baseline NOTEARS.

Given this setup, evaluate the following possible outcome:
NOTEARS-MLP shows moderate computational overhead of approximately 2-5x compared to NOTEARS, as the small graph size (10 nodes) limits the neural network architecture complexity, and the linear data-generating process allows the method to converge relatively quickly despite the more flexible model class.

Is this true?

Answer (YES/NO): NO